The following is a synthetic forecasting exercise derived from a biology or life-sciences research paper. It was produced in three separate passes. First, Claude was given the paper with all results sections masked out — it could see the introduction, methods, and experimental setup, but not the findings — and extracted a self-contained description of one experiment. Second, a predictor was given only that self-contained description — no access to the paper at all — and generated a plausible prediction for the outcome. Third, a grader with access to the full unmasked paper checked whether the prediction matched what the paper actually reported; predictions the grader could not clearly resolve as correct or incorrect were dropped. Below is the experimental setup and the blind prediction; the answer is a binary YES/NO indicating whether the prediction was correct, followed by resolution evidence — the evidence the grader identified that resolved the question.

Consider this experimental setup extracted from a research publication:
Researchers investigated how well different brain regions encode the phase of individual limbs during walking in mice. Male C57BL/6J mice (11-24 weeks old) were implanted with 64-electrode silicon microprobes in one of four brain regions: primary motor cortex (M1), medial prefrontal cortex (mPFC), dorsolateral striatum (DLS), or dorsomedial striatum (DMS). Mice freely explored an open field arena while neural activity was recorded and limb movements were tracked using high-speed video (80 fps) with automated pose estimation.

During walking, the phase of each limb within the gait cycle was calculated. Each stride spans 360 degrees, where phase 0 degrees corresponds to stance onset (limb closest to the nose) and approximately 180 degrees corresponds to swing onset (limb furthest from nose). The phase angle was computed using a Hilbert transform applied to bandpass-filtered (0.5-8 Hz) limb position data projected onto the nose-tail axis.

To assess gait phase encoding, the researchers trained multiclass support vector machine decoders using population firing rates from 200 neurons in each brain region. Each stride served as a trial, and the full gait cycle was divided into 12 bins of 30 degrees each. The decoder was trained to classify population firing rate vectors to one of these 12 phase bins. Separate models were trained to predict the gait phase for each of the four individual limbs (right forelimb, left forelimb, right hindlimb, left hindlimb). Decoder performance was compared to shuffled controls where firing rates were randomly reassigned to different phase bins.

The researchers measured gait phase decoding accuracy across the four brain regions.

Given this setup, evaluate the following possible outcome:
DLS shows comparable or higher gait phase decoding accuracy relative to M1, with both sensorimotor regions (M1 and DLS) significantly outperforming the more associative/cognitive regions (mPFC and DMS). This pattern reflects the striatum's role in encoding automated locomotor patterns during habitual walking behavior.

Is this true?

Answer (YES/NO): NO